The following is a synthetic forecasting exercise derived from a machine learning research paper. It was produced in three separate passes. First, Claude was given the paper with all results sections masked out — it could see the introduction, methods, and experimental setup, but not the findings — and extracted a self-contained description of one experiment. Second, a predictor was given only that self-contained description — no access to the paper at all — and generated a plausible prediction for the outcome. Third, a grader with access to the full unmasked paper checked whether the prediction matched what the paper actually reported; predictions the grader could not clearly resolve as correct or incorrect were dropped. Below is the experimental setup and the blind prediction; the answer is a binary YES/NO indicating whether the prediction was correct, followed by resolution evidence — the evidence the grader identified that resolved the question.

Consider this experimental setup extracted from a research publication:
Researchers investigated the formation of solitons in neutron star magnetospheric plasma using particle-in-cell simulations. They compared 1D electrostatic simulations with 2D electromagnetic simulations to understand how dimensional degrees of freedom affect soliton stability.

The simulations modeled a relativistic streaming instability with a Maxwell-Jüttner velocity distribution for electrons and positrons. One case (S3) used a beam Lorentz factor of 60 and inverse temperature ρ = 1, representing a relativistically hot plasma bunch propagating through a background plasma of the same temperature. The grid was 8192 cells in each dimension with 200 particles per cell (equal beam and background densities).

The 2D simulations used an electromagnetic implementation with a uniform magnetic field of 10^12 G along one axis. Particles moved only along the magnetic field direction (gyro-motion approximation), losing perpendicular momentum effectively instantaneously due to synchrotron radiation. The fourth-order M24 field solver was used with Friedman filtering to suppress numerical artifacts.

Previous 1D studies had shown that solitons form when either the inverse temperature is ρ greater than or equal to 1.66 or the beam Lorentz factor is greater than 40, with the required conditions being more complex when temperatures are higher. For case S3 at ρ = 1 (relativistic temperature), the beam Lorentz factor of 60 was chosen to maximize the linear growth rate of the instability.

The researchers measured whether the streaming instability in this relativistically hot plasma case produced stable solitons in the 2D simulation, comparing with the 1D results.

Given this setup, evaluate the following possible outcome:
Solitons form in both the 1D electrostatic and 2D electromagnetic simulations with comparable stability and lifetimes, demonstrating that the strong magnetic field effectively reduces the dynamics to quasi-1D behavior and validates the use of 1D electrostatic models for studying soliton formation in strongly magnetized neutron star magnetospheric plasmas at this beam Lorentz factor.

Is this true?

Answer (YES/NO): NO